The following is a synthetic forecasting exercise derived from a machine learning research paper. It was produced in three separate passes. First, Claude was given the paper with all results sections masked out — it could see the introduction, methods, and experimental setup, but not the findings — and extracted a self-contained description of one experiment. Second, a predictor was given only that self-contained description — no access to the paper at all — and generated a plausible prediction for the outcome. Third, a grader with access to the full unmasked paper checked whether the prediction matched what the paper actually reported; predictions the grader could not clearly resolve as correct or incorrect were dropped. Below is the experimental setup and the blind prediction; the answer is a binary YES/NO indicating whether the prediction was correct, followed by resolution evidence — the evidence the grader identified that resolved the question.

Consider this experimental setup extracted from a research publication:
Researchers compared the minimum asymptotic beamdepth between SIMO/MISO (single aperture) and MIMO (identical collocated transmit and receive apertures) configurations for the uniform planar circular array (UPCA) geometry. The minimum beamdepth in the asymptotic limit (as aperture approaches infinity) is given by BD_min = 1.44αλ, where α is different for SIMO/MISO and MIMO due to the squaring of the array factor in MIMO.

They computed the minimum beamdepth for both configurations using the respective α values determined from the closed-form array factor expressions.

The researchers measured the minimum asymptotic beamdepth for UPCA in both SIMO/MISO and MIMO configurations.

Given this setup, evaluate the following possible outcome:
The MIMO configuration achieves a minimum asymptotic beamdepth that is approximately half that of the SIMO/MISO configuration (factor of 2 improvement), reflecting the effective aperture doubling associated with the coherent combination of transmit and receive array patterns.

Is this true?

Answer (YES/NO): NO